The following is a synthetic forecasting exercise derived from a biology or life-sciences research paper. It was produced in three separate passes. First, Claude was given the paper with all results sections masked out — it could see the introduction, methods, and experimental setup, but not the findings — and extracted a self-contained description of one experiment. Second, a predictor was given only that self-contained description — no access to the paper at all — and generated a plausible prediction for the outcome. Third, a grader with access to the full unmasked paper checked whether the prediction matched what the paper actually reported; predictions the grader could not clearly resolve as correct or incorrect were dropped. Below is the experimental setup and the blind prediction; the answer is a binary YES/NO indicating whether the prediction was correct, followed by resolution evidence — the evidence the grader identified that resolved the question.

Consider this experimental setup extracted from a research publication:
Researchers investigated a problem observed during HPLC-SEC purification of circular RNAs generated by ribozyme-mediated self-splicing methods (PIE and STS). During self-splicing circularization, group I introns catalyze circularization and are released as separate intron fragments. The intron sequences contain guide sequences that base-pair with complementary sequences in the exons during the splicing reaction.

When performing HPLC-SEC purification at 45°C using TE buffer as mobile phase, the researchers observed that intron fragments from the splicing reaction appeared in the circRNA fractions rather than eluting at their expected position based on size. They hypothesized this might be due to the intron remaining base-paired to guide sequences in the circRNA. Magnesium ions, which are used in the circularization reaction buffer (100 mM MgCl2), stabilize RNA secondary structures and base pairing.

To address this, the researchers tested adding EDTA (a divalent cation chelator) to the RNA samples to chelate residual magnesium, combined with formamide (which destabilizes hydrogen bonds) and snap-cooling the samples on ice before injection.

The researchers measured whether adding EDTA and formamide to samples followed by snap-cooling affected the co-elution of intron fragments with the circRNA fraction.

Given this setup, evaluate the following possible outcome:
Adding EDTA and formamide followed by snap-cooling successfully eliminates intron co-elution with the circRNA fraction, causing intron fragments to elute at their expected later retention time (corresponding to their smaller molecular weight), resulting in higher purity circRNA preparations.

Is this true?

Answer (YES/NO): YES